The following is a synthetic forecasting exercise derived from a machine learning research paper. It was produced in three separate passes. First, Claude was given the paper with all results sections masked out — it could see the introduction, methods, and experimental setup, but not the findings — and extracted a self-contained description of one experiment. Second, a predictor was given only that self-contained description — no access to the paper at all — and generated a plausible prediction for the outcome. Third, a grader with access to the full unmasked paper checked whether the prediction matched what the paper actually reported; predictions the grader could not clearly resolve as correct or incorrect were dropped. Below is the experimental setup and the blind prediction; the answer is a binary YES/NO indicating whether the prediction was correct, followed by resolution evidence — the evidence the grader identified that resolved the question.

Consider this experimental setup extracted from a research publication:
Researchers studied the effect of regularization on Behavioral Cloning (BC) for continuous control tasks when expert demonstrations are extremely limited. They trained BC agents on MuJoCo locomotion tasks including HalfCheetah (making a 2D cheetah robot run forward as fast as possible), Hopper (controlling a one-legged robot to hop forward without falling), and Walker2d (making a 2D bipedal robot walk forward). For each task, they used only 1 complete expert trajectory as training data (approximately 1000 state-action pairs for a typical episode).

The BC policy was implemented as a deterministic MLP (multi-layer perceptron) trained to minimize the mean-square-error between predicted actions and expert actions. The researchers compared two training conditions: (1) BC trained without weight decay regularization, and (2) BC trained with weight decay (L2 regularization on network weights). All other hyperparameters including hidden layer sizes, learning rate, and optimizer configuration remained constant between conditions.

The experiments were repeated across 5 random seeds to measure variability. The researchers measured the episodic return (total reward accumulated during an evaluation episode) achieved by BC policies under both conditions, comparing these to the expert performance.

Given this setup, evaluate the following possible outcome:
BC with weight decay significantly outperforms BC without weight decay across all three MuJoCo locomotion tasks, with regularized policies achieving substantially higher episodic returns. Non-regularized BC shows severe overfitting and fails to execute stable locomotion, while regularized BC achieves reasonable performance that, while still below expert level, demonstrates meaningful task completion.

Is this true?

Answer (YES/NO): NO